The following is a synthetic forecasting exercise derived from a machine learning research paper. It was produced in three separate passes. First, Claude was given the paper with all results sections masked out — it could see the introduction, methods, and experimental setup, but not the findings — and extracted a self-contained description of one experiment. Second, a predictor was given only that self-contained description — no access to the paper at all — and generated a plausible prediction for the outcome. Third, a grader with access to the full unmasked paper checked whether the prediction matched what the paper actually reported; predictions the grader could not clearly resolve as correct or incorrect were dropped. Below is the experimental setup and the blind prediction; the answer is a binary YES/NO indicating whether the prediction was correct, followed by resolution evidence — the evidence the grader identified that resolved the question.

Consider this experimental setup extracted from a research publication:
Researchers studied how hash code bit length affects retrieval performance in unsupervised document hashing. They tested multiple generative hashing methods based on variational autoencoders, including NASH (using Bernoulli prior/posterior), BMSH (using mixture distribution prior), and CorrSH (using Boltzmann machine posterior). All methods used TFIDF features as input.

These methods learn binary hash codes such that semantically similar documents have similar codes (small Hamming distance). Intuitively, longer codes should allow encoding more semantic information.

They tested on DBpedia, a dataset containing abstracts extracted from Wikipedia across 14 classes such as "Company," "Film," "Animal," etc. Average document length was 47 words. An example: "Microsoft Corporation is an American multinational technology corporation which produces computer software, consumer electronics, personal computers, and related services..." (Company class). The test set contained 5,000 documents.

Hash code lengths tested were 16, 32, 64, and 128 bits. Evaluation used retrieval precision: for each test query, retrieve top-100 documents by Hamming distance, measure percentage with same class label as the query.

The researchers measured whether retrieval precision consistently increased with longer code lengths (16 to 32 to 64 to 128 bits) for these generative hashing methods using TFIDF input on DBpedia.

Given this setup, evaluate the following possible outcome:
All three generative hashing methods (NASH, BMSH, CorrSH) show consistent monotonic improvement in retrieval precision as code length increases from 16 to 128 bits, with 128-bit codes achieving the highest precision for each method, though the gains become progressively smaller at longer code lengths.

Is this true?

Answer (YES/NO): NO